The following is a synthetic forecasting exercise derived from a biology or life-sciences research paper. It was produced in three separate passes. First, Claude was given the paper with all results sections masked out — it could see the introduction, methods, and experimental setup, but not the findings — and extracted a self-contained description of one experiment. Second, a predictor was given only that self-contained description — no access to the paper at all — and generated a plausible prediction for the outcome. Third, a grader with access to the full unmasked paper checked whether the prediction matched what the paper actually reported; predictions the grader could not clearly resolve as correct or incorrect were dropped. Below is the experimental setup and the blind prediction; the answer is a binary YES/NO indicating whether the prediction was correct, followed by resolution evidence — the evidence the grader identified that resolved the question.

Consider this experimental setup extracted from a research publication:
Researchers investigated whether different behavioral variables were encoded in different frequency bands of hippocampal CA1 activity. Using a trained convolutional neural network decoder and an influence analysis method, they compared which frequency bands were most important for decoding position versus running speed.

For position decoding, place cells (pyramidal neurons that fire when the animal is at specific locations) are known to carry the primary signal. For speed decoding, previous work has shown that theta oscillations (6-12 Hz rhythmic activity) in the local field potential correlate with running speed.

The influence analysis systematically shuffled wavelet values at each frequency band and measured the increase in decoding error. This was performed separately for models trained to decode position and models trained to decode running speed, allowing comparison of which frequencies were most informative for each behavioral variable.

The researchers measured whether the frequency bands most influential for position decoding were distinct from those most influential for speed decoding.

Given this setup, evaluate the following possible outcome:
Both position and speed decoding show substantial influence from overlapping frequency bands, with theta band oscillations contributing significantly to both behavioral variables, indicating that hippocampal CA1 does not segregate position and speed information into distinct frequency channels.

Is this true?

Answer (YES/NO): NO